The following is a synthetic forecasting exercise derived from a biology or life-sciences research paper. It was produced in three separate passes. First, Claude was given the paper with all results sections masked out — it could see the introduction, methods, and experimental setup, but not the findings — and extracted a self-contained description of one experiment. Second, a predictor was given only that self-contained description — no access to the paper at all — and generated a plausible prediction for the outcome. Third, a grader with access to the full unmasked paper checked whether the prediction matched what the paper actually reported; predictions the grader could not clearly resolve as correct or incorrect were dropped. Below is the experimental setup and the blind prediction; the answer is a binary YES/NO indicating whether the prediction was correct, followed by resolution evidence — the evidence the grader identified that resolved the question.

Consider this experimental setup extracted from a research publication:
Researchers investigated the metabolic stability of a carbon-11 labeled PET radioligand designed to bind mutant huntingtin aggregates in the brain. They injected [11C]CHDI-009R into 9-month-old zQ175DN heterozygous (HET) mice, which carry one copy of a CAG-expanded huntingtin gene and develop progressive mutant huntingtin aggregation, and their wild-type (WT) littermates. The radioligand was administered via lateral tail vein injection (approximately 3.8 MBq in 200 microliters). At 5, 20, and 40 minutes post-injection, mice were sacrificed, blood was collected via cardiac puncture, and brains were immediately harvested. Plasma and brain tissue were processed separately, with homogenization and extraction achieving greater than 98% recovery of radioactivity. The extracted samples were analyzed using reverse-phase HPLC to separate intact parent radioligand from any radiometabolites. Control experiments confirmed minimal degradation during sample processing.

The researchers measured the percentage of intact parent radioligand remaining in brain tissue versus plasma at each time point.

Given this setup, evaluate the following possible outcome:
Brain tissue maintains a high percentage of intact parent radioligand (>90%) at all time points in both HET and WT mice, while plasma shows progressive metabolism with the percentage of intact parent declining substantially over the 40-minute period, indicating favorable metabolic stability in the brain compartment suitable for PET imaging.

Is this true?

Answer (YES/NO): NO